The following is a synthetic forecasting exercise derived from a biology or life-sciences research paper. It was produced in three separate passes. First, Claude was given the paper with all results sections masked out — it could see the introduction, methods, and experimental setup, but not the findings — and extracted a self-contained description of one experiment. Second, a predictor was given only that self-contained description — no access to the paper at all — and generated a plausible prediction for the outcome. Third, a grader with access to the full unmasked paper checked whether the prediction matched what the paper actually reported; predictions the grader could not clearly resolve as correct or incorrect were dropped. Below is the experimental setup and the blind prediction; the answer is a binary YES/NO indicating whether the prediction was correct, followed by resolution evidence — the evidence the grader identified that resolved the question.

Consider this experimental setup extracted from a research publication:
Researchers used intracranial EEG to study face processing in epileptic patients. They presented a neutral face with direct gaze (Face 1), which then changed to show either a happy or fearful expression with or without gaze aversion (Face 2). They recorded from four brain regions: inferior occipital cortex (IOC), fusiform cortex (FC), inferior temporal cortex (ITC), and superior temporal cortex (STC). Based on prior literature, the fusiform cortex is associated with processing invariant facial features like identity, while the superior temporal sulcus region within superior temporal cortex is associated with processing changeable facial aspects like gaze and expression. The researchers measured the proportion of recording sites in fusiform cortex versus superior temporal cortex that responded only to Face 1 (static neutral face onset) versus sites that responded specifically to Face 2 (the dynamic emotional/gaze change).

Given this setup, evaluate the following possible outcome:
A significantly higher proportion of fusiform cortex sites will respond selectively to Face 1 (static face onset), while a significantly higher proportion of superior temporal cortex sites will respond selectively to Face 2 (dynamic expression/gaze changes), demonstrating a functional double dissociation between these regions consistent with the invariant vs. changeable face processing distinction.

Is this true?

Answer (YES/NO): NO